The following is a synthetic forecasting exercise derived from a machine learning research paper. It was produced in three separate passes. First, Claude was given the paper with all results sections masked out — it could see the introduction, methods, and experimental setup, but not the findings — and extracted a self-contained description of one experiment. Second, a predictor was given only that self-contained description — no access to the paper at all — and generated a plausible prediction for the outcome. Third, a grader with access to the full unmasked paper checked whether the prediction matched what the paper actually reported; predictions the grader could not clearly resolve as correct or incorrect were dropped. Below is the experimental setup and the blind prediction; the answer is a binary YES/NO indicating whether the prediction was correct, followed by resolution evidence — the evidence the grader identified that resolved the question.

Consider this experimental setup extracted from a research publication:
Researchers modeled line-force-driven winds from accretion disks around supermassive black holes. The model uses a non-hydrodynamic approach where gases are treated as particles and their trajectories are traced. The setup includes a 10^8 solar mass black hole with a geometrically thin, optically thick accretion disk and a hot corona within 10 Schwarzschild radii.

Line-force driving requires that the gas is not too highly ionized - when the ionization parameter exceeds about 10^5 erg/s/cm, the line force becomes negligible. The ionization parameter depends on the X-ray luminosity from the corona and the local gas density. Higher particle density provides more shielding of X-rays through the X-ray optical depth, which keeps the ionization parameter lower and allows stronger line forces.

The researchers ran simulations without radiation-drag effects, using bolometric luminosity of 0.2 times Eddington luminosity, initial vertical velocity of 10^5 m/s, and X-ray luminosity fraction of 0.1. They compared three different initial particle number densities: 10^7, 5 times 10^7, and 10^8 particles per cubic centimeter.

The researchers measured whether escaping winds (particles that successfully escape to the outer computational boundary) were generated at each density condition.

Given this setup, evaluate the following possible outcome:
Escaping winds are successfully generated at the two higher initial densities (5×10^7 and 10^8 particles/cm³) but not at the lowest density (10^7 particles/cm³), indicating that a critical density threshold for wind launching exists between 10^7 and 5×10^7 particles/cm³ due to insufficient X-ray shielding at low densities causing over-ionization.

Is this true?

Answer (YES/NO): YES